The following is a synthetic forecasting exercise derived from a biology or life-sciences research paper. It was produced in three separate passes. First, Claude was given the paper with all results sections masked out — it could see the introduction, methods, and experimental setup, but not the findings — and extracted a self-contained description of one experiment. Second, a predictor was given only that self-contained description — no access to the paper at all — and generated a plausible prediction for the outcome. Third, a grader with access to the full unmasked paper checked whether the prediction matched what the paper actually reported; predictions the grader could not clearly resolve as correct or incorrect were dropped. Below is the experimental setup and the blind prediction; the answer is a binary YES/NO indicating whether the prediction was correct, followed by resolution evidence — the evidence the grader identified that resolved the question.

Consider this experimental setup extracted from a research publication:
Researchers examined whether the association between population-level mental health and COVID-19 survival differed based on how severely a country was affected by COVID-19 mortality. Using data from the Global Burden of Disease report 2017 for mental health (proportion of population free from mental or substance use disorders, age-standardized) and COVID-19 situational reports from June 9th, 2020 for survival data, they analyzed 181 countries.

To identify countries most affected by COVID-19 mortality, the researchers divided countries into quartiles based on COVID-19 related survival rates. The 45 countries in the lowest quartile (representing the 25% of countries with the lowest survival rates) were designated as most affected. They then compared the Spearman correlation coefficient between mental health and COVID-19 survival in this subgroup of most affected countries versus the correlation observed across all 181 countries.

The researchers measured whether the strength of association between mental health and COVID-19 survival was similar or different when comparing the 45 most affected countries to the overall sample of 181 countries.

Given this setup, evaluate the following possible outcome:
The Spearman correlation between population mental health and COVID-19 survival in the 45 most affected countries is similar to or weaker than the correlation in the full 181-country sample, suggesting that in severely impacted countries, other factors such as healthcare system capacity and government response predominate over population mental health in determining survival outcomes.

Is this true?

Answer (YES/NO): NO